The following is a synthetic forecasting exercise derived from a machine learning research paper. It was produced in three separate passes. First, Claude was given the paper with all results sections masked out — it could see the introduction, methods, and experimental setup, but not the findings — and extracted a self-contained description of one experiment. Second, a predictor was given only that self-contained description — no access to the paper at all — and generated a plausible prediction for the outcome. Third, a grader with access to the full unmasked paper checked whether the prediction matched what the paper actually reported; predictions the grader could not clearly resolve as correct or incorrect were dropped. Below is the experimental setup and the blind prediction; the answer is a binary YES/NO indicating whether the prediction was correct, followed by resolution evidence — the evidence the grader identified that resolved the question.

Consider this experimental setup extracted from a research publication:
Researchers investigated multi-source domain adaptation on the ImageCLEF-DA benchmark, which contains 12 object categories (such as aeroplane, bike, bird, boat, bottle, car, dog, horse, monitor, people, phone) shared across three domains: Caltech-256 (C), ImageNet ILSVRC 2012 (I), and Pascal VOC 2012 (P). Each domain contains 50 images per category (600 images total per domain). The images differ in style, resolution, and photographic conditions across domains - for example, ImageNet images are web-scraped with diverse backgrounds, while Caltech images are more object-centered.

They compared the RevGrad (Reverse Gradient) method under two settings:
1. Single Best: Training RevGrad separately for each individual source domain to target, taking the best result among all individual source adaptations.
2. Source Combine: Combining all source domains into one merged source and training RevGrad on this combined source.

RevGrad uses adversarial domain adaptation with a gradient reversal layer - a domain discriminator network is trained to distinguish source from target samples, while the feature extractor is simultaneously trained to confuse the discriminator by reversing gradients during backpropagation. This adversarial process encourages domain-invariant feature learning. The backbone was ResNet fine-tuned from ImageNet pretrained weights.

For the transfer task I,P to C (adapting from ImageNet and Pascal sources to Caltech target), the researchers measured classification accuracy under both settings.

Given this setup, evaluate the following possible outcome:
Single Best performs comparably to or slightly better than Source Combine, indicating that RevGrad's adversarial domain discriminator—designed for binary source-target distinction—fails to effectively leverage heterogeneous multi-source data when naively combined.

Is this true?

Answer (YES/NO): YES